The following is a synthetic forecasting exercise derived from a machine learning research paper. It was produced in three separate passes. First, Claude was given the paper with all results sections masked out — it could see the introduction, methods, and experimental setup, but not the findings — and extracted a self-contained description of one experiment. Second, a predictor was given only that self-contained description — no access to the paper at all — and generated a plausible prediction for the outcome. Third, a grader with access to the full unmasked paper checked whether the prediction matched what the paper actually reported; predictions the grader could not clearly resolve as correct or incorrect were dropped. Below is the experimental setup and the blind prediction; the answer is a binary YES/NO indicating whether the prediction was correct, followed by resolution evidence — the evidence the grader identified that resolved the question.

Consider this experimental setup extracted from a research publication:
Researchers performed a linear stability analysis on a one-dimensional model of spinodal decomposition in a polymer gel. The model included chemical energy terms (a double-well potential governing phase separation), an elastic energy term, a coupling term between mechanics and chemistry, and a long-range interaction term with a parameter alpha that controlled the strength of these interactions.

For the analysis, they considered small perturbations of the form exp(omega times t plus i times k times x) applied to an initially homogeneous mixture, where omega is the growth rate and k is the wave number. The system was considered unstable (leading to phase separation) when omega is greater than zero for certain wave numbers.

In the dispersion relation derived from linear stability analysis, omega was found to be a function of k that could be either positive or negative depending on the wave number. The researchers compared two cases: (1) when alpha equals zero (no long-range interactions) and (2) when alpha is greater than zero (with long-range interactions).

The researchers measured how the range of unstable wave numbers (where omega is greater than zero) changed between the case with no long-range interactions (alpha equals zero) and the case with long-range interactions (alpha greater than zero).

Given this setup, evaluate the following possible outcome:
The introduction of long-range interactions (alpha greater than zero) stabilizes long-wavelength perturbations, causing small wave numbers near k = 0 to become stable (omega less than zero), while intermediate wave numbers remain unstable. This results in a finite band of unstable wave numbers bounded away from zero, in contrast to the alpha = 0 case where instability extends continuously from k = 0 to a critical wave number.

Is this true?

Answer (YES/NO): YES